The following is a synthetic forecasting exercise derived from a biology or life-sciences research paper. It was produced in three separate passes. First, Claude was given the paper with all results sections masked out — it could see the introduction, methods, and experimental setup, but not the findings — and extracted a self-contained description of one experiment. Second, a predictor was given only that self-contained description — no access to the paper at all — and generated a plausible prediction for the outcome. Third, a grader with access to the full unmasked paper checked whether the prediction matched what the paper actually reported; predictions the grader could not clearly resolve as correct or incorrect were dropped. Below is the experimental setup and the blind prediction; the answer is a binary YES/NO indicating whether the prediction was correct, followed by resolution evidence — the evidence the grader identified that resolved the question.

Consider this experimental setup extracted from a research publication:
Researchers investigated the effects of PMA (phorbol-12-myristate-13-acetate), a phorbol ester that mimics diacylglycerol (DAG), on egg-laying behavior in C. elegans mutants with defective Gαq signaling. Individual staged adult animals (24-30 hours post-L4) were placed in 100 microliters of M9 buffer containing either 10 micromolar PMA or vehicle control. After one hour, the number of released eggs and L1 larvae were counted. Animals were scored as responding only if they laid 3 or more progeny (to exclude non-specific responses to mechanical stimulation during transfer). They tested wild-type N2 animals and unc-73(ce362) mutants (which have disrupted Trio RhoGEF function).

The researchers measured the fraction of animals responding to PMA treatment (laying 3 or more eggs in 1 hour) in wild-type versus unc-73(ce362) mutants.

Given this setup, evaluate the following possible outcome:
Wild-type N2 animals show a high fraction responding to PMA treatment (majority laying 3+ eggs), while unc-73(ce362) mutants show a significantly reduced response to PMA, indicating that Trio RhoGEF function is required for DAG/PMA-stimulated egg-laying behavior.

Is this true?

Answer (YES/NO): NO